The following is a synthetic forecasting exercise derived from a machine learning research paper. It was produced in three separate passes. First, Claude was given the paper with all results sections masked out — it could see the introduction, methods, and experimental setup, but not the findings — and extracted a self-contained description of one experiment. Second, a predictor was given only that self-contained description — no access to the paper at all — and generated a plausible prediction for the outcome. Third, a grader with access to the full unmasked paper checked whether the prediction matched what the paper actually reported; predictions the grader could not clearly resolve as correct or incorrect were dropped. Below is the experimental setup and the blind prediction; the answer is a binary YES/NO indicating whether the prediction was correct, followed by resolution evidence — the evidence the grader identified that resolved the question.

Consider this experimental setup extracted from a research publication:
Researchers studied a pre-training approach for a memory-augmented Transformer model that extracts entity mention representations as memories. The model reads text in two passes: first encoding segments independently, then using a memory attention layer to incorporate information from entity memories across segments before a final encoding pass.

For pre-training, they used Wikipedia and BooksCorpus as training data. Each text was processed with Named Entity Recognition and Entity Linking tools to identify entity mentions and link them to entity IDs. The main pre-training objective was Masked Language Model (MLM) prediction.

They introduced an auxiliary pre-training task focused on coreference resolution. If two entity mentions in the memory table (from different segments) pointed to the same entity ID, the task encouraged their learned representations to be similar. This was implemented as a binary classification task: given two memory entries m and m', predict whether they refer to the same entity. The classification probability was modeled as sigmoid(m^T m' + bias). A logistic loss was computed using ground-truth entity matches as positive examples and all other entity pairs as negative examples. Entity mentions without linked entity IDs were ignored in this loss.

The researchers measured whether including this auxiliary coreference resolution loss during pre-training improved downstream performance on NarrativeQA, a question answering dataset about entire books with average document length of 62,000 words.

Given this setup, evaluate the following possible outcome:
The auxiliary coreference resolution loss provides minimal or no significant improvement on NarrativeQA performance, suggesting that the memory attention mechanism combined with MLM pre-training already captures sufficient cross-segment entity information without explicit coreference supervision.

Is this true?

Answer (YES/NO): YES